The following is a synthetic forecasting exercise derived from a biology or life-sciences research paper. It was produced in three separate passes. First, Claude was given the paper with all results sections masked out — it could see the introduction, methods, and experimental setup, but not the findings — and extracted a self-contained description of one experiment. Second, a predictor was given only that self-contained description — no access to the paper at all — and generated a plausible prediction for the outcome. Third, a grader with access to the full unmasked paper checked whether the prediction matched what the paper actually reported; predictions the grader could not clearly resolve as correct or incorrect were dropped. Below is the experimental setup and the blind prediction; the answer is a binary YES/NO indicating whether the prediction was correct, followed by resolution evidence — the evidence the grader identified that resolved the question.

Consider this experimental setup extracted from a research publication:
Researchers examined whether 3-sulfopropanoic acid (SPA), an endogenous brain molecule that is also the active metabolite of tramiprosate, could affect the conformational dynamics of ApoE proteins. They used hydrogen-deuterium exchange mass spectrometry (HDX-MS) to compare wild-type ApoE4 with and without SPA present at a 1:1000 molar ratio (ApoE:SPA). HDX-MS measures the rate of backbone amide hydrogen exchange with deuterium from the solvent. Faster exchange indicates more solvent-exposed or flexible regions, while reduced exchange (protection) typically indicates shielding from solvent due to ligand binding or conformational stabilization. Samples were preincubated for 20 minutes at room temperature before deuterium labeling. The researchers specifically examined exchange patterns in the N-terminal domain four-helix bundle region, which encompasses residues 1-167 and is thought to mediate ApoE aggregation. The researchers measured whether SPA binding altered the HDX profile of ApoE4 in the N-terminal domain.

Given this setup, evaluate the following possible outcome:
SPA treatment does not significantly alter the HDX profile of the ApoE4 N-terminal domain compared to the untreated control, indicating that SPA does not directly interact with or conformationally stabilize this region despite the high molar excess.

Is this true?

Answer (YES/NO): NO